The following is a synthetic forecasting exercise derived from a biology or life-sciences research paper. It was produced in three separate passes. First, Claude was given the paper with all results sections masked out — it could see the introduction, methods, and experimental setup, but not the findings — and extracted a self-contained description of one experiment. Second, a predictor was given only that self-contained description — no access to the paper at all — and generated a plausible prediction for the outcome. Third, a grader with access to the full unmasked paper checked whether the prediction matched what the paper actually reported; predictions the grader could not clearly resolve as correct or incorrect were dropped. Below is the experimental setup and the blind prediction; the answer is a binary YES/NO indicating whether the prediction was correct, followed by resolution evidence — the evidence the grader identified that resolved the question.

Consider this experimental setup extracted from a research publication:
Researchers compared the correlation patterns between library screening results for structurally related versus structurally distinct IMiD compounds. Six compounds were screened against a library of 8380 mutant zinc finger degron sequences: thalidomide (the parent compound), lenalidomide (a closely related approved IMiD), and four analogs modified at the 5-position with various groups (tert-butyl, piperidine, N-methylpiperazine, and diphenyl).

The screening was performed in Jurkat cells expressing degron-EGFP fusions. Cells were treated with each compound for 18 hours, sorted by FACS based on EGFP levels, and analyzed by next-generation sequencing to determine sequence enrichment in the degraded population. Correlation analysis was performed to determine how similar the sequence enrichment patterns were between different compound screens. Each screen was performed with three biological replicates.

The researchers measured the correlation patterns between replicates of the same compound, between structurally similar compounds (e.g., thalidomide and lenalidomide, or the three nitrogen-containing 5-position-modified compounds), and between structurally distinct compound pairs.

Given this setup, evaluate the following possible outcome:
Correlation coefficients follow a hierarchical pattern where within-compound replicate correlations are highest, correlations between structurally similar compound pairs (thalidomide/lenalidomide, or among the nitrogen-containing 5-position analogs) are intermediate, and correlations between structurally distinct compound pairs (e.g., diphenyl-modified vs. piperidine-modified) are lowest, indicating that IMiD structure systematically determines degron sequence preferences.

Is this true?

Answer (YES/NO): NO